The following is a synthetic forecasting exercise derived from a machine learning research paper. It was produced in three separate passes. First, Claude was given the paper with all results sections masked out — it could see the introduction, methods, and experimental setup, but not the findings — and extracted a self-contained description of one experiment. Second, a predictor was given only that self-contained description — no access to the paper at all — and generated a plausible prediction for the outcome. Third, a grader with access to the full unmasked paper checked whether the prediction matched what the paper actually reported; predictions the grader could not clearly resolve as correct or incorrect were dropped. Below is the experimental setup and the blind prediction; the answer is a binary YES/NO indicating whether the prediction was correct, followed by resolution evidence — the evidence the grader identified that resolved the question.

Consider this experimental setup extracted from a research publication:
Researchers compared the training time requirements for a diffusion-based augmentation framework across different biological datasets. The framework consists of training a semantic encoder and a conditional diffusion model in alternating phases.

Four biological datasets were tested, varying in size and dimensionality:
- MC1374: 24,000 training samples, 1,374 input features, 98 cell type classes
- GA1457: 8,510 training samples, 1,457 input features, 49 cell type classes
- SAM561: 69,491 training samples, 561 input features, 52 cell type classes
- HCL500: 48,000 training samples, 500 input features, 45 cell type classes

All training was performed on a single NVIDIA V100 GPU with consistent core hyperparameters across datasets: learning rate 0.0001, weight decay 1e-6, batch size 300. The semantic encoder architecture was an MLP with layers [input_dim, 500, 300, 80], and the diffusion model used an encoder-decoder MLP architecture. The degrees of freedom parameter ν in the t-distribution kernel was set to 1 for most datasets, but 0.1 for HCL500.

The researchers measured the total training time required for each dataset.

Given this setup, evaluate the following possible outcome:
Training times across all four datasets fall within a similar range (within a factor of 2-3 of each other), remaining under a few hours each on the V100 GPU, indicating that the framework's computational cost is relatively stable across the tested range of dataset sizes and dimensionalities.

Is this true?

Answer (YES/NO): NO